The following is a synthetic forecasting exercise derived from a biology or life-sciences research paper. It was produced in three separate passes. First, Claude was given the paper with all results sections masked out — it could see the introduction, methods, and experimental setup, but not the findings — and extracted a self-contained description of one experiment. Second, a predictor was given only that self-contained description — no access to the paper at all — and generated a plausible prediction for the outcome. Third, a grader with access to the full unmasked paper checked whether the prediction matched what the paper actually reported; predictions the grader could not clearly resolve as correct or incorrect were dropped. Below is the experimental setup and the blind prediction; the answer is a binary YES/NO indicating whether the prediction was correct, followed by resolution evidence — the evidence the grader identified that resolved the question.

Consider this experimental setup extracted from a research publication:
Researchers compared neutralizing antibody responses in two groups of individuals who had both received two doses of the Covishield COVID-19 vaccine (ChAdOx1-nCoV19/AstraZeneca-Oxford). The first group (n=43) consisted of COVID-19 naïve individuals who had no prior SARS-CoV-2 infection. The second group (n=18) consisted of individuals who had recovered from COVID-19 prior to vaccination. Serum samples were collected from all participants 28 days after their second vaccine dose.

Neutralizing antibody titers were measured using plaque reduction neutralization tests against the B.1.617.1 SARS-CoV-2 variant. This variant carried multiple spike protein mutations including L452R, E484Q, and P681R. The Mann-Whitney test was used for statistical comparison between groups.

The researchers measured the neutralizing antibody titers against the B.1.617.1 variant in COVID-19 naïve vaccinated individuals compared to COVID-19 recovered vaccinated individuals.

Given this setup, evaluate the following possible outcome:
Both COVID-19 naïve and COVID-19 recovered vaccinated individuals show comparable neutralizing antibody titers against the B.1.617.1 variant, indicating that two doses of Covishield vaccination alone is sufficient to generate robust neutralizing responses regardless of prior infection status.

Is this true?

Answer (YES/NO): NO